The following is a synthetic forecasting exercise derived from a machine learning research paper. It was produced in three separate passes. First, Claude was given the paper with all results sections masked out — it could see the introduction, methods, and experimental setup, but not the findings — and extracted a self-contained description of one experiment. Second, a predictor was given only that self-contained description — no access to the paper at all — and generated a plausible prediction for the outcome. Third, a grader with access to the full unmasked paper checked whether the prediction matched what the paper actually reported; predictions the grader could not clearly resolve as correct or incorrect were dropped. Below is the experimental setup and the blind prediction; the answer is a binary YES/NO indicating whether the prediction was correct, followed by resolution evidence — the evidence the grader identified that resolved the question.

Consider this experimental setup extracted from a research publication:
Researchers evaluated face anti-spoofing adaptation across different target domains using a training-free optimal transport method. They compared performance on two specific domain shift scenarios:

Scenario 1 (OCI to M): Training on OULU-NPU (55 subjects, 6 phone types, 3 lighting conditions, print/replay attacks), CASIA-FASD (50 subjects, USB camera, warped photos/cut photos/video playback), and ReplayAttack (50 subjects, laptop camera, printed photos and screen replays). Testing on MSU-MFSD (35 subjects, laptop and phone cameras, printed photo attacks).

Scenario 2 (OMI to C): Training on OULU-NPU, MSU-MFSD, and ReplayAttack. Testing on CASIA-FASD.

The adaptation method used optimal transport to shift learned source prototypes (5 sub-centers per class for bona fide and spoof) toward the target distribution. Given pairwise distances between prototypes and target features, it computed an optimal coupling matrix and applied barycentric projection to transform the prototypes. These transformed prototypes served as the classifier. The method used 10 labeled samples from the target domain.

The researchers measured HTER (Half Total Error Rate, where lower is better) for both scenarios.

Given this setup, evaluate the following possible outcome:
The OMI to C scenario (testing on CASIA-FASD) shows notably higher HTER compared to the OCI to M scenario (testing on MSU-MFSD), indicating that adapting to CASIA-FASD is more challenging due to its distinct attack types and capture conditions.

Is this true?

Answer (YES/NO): NO